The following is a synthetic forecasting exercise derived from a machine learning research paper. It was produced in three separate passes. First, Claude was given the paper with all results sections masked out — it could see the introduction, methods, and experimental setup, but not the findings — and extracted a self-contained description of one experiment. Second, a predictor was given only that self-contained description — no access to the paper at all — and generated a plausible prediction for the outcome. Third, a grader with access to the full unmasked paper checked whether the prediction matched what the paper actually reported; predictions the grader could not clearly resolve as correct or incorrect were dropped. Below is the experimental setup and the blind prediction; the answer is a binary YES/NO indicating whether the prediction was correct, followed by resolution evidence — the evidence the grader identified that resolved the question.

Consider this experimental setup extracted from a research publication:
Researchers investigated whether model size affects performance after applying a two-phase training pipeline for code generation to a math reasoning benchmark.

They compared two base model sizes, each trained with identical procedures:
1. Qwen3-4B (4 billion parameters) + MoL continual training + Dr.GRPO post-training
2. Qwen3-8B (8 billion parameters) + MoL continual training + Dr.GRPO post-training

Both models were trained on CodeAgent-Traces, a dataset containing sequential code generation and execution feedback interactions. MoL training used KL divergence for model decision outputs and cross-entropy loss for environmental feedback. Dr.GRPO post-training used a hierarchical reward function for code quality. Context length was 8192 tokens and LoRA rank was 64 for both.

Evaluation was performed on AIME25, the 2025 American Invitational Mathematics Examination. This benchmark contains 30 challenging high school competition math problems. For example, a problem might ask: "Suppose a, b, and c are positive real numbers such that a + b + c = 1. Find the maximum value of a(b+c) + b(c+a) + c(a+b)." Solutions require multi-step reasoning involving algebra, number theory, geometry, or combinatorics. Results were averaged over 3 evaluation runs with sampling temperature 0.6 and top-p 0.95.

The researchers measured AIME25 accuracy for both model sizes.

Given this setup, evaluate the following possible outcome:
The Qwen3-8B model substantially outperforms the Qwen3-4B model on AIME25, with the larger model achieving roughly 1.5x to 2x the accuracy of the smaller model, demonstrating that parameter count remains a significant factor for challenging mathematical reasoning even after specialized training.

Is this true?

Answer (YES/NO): NO